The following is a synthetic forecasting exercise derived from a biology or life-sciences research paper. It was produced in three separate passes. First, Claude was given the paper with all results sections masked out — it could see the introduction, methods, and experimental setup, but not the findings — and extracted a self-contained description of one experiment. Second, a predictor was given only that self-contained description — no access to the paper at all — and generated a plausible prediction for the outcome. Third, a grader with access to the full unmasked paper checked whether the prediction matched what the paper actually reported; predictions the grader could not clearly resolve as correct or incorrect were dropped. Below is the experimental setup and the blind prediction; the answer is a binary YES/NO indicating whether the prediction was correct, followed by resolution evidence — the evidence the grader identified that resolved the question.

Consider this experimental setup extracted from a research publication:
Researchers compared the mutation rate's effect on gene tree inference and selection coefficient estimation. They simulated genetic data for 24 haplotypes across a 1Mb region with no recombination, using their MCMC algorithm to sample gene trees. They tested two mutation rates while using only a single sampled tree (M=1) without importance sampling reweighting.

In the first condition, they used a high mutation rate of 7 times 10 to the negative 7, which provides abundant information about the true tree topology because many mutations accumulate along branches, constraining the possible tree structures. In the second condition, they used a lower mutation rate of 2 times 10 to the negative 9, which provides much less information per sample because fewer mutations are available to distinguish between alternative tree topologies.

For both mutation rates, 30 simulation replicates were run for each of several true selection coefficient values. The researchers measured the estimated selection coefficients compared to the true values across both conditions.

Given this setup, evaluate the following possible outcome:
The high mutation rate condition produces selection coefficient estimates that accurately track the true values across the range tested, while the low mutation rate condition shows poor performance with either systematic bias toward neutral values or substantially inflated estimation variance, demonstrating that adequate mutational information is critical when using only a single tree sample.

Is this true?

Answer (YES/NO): YES